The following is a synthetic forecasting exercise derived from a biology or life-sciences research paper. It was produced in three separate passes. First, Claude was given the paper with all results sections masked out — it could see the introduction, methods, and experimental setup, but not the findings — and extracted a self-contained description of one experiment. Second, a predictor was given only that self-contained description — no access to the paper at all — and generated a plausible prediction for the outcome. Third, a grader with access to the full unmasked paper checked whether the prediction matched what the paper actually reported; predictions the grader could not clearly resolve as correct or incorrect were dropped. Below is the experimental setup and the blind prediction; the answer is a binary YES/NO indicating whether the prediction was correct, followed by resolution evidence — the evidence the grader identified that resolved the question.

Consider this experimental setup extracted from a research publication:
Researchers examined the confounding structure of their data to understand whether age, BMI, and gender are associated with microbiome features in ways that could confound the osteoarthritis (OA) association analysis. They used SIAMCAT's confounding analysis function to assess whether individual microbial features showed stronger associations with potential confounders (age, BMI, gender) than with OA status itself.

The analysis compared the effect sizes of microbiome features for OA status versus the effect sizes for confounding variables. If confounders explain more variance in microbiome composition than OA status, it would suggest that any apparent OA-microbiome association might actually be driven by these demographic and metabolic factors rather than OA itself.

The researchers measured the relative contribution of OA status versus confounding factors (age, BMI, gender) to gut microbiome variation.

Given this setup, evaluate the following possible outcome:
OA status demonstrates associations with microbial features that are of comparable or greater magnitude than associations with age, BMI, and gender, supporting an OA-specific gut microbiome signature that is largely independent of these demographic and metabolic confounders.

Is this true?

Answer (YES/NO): NO